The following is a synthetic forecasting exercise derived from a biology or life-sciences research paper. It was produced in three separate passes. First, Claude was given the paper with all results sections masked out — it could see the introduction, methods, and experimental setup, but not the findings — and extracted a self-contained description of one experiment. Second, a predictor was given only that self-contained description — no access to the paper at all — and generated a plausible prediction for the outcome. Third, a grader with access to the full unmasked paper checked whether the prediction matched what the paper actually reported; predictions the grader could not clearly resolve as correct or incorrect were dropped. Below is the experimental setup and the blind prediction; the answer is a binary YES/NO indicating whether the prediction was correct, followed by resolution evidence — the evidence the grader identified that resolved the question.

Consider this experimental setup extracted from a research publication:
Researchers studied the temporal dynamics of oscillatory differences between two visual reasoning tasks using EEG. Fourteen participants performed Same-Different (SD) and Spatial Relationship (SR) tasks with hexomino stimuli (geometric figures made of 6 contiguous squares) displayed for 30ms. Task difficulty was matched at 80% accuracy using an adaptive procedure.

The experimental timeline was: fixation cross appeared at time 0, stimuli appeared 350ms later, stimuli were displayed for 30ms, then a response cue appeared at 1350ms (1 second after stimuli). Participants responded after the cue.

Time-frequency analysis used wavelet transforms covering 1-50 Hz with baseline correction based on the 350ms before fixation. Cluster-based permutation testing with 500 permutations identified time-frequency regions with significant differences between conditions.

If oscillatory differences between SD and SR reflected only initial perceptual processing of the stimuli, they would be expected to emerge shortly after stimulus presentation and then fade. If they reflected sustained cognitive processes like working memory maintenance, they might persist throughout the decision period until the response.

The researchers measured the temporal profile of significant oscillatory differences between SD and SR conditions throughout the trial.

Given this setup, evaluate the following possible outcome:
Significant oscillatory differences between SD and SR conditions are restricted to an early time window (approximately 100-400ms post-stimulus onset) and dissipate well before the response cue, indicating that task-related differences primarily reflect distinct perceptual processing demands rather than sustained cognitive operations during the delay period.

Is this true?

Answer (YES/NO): NO